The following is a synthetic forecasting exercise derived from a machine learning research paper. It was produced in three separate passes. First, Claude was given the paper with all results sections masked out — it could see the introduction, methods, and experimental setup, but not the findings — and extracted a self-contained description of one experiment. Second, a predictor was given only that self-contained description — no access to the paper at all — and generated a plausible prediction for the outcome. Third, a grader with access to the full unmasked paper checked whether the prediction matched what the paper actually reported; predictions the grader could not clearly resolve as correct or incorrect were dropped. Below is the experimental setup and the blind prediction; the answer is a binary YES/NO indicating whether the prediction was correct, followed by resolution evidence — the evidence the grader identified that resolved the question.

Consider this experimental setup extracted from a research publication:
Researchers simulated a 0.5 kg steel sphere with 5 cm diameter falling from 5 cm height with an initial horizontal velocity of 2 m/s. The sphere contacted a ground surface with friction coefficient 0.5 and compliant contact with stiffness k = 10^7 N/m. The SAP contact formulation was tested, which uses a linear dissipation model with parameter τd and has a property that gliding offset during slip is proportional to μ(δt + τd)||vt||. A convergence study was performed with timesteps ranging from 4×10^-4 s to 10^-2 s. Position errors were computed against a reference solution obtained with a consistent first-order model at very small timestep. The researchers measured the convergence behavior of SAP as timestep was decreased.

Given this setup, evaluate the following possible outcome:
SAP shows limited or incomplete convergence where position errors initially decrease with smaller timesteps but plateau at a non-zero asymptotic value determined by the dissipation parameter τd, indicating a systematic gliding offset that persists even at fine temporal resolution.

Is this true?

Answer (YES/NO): YES